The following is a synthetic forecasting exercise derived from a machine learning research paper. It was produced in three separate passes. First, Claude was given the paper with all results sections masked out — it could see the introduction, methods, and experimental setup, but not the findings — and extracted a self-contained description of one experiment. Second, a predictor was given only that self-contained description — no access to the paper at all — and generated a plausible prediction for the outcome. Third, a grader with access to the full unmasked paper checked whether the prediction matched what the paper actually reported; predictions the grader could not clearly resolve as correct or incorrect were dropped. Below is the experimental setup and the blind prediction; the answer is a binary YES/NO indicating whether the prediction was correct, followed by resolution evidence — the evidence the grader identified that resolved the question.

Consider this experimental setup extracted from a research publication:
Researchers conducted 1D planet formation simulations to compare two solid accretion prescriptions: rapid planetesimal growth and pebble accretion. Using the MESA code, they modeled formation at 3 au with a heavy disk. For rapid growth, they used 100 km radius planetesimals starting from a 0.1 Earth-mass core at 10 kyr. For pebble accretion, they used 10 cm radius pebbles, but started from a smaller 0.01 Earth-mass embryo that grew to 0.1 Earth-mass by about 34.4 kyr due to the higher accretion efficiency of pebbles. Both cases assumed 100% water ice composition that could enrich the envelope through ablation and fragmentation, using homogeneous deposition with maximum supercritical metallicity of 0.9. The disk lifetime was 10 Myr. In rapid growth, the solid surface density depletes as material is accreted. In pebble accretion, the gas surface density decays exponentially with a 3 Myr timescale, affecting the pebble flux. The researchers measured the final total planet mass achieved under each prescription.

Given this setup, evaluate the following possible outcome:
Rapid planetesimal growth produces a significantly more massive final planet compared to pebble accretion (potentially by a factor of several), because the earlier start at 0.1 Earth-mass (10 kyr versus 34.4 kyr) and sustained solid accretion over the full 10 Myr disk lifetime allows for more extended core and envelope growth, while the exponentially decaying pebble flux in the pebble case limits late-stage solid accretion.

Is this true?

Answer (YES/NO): NO